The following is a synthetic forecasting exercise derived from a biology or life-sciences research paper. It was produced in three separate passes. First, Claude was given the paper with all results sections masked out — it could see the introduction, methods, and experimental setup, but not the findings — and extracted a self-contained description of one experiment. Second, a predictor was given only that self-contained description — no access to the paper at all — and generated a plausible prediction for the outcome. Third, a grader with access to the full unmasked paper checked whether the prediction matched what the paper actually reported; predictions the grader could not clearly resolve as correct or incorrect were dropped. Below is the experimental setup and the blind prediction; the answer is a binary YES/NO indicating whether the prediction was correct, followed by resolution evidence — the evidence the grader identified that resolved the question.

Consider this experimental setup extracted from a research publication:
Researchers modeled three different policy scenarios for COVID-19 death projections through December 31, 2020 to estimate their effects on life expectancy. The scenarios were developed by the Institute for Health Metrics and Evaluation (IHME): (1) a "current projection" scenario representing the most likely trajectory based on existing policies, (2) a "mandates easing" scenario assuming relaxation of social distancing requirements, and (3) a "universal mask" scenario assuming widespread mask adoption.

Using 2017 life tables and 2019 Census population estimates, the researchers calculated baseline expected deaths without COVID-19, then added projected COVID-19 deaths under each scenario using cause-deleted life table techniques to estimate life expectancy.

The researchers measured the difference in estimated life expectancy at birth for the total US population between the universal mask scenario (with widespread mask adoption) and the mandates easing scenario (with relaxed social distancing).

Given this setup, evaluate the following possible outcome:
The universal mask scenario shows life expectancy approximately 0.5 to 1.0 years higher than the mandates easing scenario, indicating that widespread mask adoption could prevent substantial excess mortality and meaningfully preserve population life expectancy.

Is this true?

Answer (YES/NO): NO